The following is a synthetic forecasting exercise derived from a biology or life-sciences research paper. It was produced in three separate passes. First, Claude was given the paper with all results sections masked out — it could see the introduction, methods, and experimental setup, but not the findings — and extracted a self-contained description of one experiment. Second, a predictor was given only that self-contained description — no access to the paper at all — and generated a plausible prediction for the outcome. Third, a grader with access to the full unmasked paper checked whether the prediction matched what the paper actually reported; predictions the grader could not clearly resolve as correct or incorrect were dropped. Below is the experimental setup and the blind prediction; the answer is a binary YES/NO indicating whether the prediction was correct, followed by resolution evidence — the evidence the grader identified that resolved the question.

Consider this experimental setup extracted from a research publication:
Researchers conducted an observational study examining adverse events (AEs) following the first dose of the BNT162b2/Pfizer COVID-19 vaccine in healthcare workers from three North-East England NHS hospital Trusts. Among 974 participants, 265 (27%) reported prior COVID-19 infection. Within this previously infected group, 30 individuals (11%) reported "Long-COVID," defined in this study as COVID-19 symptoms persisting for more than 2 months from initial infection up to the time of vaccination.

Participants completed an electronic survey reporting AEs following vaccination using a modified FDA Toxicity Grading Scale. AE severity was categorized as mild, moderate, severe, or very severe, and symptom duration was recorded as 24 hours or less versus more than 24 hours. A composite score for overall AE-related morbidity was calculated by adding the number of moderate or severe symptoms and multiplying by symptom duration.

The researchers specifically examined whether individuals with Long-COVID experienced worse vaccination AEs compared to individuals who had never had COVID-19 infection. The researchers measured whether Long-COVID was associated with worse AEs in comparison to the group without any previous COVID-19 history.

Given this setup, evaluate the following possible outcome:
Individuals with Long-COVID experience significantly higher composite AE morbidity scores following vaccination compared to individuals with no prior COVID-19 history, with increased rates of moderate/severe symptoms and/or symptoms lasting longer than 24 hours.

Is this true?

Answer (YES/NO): NO